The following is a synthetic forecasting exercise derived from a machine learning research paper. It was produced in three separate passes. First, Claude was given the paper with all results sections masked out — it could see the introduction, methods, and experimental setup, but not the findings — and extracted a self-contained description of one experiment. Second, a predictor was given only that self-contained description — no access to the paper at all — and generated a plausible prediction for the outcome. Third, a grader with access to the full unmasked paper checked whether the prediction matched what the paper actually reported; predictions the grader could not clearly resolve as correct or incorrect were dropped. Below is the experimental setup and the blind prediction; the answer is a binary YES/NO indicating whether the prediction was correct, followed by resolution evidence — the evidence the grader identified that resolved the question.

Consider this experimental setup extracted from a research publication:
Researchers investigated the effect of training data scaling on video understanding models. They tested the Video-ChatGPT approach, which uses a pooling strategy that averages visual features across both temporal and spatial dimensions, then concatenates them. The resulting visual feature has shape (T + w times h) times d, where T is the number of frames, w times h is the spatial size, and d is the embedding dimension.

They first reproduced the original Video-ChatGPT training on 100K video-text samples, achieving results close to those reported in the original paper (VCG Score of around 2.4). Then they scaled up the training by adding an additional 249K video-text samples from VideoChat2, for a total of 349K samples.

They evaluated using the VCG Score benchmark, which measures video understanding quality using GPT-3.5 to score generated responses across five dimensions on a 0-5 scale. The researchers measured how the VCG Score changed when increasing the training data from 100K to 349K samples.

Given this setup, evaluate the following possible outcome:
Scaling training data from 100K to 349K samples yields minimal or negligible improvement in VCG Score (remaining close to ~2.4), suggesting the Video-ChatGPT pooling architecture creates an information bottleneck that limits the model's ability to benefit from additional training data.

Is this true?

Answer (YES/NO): NO